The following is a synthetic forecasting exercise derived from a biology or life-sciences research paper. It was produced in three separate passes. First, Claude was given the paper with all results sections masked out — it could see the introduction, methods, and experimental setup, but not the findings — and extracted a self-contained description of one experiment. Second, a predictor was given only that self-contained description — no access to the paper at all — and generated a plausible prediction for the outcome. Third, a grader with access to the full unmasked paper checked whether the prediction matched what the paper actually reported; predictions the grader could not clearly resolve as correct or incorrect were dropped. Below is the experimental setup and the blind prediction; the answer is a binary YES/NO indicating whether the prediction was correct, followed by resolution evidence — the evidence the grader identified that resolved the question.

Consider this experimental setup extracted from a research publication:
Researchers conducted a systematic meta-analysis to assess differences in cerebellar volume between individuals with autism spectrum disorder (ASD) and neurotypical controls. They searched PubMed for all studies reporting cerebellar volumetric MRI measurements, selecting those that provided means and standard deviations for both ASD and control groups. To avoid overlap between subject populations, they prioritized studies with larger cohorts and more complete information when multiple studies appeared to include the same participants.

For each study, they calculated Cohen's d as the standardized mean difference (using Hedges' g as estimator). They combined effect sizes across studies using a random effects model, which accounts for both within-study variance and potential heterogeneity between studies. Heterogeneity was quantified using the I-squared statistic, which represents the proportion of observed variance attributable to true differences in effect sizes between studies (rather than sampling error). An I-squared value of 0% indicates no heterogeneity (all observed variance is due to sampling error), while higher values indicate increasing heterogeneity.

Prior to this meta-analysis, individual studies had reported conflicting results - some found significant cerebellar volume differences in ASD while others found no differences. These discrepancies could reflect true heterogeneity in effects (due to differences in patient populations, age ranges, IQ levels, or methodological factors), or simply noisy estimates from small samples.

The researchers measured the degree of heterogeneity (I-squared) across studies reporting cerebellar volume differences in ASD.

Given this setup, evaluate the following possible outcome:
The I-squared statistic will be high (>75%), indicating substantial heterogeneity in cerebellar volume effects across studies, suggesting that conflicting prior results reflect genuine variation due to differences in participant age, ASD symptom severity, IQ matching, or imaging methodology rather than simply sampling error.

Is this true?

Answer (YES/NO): NO